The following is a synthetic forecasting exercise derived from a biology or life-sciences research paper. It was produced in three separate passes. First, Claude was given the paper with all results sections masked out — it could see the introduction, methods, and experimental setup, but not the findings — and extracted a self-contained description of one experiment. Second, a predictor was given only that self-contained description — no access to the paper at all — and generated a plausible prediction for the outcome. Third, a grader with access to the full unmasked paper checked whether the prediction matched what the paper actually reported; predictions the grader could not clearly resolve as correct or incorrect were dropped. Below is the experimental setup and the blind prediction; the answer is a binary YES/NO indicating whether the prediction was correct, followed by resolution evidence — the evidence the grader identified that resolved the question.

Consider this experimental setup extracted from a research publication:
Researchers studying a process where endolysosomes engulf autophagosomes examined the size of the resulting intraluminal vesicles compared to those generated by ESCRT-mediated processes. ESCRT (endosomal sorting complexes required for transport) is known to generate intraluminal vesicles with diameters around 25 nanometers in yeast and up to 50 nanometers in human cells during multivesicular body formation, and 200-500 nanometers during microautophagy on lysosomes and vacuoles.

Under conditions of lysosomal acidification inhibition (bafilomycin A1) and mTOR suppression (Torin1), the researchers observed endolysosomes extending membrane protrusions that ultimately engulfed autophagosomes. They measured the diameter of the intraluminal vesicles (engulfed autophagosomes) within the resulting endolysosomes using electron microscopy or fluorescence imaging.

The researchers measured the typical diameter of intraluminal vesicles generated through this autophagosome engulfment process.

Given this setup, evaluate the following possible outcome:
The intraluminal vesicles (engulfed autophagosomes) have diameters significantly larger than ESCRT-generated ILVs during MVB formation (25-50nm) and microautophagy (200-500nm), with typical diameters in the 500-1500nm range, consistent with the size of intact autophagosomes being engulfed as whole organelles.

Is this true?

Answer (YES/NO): YES